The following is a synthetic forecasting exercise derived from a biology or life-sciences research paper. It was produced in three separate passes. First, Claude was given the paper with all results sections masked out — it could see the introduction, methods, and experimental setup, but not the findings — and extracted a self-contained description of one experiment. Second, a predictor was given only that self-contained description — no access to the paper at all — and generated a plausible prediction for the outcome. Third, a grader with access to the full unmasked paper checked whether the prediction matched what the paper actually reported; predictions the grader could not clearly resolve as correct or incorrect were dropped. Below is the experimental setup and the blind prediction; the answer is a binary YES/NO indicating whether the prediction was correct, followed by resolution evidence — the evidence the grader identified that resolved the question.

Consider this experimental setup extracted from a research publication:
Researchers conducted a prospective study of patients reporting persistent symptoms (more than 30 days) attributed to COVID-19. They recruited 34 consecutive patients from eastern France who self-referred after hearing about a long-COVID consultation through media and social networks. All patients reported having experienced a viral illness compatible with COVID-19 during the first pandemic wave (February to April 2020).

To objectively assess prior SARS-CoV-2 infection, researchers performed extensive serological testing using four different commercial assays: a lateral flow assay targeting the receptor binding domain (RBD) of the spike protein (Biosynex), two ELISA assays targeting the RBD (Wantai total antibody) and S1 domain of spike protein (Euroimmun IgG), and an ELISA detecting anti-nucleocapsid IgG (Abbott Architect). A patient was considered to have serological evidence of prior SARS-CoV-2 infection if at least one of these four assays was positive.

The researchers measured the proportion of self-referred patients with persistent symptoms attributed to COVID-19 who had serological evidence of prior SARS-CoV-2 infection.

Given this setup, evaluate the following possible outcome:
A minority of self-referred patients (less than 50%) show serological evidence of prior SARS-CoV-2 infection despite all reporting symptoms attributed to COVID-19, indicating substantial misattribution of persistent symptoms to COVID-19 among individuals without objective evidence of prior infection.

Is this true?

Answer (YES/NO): NO